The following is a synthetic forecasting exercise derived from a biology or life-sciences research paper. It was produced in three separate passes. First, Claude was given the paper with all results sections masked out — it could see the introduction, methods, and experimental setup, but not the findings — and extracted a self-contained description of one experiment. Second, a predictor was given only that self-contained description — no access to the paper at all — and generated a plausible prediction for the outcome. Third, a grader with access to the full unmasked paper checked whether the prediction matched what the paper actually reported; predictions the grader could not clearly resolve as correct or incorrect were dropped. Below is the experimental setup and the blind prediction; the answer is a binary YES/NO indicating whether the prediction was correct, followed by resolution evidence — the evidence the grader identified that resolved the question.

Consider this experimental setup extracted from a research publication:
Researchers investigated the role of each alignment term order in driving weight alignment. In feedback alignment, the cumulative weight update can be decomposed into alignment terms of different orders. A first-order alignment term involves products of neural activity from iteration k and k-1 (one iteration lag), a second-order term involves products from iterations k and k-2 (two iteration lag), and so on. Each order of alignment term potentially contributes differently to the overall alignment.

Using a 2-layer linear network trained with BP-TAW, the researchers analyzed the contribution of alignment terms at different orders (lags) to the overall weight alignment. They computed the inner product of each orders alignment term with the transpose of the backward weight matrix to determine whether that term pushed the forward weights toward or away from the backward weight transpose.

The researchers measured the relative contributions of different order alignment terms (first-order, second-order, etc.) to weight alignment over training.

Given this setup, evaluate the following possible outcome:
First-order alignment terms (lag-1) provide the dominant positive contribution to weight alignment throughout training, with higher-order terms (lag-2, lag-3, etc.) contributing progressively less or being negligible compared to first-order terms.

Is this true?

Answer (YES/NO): NO